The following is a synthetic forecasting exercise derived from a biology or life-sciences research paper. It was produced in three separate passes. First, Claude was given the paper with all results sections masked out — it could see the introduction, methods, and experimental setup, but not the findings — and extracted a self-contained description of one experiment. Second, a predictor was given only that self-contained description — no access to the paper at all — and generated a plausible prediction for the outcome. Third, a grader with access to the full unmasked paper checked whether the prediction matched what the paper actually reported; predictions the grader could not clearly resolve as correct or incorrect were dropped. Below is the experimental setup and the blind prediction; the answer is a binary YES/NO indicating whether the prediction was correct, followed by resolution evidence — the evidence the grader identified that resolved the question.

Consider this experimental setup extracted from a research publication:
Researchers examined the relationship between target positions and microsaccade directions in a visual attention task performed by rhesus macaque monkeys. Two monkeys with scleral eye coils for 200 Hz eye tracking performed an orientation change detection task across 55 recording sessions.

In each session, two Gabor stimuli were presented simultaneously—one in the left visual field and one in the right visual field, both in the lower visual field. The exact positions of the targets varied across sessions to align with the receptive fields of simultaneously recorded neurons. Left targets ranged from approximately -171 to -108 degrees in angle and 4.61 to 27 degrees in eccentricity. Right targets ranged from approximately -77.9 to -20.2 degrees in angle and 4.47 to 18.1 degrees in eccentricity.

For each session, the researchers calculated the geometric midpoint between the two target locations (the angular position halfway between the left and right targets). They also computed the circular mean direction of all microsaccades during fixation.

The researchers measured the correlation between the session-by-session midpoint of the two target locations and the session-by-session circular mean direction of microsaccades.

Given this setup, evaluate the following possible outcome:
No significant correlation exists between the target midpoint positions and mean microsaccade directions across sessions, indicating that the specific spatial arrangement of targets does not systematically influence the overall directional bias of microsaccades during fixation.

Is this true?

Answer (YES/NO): NO